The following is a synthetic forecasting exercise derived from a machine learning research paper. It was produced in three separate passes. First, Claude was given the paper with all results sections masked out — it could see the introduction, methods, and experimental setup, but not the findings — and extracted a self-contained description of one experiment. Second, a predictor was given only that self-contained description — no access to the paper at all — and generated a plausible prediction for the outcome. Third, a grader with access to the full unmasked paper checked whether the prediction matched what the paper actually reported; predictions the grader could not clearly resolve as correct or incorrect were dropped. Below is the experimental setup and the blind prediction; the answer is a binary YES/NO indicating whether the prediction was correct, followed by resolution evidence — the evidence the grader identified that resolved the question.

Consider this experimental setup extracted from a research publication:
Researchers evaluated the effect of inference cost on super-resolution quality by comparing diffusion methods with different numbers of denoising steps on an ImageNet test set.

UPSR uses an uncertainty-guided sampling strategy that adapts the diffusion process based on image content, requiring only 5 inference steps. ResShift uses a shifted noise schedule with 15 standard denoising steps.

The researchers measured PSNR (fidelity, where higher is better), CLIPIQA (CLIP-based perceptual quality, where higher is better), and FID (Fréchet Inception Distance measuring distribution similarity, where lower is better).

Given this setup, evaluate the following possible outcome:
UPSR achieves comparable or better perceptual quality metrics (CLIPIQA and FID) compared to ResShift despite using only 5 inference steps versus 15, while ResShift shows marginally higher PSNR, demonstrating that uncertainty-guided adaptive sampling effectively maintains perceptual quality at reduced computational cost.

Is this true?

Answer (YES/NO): NO